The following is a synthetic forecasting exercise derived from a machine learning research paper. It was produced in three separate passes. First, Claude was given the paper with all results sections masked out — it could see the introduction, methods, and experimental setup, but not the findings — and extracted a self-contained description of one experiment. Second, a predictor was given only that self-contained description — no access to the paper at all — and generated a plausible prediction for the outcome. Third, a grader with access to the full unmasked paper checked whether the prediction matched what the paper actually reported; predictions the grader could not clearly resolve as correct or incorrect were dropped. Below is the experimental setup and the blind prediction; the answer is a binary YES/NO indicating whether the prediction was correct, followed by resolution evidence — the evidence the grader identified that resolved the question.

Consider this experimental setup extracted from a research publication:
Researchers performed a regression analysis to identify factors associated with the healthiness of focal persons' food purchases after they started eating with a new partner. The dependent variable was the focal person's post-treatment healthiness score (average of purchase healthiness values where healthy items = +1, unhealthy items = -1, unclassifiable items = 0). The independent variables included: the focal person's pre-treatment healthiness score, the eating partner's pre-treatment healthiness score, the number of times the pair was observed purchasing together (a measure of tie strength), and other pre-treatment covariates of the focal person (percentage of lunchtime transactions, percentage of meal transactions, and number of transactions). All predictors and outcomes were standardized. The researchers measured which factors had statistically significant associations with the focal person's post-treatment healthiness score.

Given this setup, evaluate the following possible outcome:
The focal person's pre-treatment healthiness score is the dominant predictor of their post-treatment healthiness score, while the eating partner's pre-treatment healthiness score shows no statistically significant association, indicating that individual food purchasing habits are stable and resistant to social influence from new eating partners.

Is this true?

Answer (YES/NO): NO